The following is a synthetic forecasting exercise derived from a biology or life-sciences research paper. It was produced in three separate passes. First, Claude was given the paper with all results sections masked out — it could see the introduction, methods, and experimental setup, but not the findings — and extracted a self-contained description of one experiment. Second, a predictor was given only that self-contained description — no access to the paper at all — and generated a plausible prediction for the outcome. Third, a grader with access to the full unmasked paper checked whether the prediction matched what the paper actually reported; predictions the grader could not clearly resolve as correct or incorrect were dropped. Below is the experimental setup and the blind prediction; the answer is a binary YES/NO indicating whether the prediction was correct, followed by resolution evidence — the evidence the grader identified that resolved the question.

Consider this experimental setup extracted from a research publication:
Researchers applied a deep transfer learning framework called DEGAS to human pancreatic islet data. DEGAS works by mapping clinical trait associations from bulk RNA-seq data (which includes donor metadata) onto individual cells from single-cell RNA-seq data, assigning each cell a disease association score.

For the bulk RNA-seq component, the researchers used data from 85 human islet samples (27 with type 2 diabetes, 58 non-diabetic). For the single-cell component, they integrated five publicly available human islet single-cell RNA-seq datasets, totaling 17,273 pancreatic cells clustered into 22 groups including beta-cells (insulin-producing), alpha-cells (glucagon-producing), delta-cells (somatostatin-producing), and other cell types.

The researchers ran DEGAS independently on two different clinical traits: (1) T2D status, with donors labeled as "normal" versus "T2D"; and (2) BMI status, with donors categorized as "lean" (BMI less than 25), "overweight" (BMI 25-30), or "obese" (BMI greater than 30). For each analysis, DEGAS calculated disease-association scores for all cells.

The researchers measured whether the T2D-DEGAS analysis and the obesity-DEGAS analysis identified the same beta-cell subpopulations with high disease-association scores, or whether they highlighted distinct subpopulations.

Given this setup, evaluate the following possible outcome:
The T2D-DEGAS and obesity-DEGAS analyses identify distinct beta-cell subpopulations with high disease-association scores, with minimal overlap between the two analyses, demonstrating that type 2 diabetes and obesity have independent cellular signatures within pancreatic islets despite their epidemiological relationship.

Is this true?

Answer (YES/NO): NO